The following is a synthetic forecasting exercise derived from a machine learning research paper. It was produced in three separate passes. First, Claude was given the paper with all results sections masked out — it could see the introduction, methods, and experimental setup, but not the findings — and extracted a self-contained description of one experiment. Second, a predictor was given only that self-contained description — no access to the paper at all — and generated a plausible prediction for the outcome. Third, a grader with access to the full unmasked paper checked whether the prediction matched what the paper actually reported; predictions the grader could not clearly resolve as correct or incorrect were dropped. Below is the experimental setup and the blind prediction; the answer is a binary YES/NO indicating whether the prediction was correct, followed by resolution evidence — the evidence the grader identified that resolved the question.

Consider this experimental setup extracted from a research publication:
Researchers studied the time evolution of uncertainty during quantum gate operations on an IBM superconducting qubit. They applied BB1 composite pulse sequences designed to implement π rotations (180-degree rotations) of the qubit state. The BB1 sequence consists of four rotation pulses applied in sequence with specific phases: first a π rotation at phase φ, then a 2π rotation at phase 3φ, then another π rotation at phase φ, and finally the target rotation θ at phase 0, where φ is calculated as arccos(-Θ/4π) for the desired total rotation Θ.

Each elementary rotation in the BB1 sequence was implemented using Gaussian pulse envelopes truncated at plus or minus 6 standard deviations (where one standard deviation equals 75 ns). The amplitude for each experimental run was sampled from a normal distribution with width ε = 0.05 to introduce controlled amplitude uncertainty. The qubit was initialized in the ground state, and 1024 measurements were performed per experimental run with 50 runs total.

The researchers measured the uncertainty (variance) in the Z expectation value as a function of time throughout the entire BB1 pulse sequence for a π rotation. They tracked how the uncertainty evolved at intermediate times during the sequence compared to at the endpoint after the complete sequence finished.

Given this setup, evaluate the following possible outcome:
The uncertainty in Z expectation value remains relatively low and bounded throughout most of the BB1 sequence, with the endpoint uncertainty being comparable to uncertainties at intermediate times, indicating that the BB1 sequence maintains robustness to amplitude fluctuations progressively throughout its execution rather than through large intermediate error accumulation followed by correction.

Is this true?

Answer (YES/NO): NO